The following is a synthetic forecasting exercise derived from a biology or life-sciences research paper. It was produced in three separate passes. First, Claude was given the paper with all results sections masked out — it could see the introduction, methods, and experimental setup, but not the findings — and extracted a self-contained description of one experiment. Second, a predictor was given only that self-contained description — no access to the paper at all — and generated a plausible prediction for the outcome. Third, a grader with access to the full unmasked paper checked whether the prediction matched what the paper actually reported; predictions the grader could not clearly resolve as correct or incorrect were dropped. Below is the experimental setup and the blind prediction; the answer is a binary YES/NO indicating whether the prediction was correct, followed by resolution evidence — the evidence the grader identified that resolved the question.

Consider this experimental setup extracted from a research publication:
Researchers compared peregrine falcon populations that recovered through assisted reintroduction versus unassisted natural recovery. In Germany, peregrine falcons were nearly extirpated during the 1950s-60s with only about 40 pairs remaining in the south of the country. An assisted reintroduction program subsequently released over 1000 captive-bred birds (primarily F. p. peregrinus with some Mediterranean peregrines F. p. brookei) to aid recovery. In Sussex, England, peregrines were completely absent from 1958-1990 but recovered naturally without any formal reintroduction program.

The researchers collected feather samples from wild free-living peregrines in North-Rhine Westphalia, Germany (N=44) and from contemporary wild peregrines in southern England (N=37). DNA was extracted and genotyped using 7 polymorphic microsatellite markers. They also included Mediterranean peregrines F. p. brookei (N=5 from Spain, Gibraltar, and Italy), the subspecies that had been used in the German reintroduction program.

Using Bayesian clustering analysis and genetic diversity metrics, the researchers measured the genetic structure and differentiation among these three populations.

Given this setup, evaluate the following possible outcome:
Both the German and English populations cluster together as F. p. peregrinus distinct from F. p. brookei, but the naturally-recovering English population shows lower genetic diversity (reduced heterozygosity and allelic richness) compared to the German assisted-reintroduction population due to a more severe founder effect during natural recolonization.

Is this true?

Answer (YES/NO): NO